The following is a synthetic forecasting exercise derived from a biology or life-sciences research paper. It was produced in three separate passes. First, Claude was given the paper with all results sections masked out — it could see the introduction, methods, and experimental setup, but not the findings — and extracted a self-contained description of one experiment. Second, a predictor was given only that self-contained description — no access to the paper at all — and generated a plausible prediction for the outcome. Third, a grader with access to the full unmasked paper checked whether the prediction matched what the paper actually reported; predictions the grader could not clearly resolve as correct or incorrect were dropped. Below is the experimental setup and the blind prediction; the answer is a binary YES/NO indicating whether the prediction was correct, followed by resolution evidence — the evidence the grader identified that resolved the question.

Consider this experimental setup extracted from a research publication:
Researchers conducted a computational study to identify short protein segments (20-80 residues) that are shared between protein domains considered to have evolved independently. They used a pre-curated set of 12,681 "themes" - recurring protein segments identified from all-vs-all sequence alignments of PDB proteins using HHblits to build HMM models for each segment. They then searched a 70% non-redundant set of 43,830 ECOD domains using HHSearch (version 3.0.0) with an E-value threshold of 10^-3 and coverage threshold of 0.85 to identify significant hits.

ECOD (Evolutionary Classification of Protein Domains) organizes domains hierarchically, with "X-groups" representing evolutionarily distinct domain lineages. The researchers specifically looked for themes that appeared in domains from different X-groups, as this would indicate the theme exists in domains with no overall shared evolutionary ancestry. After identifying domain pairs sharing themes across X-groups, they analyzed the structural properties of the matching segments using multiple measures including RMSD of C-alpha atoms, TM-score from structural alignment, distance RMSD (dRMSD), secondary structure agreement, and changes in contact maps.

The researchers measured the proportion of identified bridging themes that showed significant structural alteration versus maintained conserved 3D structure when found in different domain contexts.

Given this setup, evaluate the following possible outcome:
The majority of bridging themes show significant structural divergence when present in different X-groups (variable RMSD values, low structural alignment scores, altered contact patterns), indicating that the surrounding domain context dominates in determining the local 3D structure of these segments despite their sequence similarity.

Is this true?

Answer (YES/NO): YES